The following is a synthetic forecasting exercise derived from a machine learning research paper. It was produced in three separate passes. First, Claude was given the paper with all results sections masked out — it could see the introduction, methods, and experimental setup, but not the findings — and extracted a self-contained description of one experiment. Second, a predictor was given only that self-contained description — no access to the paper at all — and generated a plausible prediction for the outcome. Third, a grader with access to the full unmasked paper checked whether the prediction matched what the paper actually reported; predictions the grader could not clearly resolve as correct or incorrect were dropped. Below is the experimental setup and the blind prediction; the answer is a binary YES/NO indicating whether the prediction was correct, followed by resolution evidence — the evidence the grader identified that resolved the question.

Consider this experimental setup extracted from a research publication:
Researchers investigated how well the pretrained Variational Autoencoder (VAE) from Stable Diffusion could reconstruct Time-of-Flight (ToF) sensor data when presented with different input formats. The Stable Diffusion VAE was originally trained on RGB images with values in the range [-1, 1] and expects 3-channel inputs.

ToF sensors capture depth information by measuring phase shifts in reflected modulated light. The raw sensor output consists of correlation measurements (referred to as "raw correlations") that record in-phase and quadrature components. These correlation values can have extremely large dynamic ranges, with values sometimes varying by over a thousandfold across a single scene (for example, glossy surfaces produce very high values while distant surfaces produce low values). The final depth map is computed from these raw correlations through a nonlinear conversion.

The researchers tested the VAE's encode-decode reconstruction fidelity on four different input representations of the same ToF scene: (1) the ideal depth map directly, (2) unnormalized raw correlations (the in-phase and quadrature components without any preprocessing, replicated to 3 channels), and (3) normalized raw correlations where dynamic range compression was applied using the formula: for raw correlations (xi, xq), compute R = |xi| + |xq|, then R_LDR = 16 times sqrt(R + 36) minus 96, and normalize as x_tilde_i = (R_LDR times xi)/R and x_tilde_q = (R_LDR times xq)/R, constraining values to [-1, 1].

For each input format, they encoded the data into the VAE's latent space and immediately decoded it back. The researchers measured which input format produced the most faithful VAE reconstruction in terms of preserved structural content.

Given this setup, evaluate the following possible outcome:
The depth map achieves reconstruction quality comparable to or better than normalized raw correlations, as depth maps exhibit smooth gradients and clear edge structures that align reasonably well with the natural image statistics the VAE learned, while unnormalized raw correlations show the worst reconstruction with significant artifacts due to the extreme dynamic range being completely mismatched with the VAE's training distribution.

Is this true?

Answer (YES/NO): NO